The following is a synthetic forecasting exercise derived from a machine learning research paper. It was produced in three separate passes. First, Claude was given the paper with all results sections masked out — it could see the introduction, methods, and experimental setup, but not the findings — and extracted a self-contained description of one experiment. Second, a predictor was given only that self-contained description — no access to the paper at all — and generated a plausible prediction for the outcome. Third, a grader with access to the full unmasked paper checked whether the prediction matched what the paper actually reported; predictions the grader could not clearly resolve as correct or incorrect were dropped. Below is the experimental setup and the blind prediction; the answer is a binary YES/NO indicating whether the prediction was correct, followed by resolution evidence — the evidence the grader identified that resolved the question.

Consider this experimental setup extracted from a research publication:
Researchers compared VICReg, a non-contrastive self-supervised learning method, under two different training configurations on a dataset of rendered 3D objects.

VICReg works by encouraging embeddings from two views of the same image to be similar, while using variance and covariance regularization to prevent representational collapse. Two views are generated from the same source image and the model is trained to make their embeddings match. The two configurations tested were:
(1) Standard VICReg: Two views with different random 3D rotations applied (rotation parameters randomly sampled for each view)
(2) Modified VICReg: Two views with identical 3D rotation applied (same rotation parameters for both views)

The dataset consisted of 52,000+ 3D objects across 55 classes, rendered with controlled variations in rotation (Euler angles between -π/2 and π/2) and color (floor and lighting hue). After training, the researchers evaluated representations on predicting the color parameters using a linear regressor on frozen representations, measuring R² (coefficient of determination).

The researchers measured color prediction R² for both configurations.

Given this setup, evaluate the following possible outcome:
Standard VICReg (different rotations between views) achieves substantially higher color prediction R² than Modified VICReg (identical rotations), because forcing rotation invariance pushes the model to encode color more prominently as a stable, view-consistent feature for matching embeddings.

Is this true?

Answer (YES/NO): NO